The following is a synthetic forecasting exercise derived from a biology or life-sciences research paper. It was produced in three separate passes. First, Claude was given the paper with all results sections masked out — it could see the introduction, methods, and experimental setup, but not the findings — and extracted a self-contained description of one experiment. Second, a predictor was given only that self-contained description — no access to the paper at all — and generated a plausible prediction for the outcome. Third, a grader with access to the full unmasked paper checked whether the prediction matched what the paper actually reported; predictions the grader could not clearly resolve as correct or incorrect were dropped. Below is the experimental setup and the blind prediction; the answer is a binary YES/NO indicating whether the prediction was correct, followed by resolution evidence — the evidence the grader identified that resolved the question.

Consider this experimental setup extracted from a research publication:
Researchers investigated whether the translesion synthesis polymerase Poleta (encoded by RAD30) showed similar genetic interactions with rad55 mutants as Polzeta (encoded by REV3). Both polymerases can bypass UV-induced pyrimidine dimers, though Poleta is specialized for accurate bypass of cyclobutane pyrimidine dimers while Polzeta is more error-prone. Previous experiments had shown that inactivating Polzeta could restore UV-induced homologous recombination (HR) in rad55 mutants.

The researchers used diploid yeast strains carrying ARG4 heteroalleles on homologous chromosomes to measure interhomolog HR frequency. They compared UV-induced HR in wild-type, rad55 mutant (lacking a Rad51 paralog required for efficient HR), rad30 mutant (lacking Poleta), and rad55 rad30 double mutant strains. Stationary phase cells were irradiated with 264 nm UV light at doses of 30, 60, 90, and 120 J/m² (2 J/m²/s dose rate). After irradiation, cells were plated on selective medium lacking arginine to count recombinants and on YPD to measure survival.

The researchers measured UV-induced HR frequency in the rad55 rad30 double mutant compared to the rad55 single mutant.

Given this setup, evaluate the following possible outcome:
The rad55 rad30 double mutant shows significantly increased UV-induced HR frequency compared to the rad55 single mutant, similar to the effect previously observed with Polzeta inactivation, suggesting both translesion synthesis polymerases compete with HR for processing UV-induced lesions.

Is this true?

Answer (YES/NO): YES